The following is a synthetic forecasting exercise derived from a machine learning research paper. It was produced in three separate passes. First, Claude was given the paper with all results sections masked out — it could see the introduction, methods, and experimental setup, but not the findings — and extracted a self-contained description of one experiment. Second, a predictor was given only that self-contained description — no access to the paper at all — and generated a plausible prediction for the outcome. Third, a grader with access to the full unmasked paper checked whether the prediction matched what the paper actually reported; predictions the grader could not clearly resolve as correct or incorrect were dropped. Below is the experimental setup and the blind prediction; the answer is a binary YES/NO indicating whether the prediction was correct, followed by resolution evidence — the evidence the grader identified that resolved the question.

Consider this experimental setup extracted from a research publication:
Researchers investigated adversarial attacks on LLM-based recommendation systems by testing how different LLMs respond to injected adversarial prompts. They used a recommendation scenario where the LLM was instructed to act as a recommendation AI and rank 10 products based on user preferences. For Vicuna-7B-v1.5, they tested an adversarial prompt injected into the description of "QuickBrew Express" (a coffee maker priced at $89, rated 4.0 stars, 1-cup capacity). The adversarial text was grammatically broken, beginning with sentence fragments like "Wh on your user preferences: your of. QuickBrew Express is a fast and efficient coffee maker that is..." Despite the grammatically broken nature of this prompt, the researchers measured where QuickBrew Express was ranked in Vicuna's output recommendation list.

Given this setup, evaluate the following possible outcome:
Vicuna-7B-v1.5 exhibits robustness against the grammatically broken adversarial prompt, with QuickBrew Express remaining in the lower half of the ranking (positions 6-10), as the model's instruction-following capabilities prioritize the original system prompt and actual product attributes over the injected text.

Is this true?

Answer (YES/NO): NO